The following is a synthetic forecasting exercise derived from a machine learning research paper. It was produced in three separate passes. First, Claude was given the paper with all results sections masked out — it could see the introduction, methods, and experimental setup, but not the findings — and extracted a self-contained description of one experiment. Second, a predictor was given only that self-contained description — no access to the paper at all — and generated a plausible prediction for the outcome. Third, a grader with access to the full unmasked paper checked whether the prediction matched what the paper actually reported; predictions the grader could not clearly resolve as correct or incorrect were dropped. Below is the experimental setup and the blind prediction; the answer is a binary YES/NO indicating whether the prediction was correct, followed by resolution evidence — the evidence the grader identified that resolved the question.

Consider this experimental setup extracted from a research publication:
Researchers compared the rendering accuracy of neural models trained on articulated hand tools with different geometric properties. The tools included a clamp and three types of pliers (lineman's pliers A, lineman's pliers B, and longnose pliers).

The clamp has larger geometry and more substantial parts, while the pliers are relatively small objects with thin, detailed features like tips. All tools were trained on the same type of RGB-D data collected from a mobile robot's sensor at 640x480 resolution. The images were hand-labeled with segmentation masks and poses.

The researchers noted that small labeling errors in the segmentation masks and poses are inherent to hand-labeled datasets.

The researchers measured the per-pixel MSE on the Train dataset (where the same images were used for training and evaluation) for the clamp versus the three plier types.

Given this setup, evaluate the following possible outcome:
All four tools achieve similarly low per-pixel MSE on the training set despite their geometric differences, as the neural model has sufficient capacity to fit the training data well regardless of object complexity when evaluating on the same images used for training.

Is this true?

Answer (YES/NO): NO